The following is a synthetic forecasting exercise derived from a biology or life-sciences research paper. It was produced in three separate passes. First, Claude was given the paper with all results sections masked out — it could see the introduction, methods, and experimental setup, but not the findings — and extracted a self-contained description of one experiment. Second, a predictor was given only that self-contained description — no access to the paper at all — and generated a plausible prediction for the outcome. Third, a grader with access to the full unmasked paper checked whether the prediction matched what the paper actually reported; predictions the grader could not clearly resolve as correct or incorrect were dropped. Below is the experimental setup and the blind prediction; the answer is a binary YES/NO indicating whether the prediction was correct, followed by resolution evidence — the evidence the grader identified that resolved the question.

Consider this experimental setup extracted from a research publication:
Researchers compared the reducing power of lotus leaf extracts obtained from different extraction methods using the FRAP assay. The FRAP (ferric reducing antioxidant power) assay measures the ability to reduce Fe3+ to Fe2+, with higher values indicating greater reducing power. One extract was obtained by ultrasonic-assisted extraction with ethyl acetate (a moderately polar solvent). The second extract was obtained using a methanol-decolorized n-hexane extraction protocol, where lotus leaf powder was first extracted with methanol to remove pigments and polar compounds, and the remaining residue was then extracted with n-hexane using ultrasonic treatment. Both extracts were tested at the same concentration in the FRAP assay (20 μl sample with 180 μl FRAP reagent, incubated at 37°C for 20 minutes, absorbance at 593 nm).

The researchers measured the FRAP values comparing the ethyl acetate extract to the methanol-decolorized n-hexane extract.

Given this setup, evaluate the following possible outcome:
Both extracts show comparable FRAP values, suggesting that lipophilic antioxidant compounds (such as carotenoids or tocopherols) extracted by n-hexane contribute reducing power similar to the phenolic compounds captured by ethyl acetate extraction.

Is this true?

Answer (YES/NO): NO